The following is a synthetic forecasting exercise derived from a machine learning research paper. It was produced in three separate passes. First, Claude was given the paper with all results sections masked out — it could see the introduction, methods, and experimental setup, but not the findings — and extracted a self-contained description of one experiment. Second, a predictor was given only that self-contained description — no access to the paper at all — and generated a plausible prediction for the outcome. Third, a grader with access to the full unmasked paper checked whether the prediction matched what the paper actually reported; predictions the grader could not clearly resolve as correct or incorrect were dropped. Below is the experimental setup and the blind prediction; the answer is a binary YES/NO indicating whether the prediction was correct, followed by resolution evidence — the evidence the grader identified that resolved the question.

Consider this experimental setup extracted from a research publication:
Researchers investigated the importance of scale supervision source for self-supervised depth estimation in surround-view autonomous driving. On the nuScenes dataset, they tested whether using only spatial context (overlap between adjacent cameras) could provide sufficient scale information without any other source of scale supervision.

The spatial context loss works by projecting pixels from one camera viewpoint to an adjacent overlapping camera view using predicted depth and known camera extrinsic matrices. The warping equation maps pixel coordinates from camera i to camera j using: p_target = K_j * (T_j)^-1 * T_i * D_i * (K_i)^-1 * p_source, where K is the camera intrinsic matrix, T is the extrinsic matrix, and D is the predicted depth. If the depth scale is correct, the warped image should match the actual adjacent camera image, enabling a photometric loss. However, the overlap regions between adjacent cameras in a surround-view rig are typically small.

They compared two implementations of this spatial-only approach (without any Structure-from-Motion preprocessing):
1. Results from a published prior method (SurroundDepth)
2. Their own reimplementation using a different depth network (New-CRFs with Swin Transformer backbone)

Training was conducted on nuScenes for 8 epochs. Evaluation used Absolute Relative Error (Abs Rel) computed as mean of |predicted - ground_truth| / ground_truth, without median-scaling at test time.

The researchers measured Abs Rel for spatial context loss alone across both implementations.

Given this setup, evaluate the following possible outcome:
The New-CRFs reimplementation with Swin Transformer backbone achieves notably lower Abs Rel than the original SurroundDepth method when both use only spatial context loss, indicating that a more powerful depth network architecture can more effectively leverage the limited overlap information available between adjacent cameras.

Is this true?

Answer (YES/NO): NO